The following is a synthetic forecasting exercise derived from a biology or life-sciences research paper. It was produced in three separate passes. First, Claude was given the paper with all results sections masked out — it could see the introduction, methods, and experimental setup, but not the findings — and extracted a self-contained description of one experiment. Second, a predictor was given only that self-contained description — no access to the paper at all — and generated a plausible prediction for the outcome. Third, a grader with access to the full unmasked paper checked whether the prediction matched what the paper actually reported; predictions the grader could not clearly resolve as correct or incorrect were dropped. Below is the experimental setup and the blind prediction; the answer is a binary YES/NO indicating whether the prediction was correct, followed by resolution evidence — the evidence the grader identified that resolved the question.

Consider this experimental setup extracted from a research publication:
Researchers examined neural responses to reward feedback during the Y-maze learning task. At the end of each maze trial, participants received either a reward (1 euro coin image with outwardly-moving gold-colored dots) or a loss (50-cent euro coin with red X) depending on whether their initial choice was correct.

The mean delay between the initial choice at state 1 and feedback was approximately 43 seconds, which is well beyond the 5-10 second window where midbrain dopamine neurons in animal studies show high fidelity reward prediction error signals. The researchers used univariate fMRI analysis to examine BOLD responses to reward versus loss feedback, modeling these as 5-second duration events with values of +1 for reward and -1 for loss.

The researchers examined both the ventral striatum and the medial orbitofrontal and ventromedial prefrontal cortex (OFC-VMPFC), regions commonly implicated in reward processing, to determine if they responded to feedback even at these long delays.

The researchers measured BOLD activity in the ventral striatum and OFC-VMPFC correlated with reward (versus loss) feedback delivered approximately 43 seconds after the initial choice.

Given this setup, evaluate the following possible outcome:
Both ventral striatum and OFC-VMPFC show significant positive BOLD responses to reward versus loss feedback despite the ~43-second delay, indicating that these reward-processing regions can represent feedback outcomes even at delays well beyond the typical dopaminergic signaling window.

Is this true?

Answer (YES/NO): YES